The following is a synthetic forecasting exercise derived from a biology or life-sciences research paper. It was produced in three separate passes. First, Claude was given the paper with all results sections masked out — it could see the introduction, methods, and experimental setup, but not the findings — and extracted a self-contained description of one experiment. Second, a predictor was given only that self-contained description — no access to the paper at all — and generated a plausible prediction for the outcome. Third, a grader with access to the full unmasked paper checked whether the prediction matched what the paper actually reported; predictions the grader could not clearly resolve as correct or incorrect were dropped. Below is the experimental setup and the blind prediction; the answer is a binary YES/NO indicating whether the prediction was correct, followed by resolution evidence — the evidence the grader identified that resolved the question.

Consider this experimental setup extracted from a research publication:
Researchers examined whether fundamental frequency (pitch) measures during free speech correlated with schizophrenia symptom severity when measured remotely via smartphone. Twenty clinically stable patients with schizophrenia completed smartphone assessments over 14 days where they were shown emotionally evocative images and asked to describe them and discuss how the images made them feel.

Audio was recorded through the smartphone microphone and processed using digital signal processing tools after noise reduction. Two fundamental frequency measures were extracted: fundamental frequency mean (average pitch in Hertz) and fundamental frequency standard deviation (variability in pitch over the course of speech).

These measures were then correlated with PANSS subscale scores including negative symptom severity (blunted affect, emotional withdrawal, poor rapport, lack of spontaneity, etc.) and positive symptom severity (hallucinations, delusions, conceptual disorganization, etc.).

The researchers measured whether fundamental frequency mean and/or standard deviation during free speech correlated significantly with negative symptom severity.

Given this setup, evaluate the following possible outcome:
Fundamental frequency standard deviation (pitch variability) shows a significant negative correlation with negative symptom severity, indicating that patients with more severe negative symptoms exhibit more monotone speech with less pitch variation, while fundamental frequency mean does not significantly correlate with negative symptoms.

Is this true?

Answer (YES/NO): NO